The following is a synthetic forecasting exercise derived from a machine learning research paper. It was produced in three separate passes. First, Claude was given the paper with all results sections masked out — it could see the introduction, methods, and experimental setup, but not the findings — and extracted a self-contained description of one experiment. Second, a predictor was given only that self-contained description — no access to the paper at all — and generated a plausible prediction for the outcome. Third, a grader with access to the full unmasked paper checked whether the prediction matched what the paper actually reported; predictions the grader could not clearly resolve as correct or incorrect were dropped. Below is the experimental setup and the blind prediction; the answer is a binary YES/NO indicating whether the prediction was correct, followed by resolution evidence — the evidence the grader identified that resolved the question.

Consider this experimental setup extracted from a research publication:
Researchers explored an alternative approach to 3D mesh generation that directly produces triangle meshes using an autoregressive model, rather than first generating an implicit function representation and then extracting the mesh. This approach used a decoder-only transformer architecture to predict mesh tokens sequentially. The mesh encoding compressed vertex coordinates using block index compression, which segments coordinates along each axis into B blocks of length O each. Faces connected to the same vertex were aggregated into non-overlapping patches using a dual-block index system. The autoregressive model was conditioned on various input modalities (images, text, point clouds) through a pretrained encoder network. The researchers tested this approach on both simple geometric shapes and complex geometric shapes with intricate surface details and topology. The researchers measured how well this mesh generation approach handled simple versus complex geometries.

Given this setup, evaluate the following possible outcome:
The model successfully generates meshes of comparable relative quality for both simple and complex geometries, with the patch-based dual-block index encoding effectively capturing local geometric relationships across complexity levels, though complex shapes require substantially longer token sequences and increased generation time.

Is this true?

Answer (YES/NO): NO